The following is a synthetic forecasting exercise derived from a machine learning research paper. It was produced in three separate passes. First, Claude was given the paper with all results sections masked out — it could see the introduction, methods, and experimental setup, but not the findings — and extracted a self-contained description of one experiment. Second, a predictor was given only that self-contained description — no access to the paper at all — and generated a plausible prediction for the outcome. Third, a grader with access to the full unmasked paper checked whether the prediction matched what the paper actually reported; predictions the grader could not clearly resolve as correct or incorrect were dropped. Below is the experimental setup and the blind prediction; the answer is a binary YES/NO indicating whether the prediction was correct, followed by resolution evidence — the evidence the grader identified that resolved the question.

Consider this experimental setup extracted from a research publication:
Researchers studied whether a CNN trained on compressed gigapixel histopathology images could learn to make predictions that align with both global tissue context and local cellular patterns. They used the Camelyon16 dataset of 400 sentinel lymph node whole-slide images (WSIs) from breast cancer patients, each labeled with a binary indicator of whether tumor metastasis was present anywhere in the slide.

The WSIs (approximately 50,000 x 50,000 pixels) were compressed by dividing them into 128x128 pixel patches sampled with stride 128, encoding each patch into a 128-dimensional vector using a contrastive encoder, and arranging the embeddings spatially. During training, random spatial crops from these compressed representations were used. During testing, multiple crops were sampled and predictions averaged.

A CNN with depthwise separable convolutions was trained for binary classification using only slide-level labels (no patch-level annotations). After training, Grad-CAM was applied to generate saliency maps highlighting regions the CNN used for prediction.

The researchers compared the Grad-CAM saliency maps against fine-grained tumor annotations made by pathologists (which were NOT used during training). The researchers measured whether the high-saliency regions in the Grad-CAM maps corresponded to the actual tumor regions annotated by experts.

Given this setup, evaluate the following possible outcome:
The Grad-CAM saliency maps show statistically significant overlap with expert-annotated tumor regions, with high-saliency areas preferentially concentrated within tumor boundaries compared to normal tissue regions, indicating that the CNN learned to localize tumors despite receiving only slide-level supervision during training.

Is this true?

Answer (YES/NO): NO